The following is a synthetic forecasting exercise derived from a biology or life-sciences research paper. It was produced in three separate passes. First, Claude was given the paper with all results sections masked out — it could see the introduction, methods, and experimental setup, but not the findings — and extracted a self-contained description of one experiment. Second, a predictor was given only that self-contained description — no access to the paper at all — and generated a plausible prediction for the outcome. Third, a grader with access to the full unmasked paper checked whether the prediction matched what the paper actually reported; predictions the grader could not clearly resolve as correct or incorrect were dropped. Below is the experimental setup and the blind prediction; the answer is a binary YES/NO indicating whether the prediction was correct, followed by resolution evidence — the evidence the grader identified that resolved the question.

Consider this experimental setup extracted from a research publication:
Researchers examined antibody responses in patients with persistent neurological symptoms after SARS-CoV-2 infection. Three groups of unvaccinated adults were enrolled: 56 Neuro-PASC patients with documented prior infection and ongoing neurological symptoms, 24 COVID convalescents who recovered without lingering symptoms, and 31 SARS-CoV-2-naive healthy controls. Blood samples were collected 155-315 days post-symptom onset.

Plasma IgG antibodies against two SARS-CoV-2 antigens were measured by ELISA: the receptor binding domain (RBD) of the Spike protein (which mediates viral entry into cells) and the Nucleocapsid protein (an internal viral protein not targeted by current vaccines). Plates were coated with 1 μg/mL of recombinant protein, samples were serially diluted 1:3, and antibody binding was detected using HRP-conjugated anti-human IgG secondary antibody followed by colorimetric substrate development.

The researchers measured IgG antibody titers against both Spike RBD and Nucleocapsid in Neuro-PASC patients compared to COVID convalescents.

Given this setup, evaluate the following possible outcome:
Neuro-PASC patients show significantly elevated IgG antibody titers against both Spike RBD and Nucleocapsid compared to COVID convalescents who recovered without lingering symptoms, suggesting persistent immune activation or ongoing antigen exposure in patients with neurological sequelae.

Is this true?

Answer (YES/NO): NO